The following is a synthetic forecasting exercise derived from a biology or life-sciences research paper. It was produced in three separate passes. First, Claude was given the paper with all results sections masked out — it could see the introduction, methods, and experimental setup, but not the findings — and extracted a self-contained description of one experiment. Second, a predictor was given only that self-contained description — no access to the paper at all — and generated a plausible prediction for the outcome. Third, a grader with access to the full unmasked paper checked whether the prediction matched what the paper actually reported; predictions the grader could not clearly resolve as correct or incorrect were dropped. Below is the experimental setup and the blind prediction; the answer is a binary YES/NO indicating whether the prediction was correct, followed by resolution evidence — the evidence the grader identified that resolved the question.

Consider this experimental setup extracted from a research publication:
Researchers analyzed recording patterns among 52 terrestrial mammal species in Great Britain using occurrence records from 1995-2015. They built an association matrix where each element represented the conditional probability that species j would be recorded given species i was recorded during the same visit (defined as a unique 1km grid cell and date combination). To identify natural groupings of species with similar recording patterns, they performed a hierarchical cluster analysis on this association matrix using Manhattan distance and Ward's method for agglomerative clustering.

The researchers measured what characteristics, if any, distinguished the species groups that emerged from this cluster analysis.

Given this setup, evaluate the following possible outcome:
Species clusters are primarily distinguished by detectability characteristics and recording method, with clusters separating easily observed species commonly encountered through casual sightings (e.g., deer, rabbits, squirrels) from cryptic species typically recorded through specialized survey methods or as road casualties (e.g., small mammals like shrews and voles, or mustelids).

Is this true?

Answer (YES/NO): YES